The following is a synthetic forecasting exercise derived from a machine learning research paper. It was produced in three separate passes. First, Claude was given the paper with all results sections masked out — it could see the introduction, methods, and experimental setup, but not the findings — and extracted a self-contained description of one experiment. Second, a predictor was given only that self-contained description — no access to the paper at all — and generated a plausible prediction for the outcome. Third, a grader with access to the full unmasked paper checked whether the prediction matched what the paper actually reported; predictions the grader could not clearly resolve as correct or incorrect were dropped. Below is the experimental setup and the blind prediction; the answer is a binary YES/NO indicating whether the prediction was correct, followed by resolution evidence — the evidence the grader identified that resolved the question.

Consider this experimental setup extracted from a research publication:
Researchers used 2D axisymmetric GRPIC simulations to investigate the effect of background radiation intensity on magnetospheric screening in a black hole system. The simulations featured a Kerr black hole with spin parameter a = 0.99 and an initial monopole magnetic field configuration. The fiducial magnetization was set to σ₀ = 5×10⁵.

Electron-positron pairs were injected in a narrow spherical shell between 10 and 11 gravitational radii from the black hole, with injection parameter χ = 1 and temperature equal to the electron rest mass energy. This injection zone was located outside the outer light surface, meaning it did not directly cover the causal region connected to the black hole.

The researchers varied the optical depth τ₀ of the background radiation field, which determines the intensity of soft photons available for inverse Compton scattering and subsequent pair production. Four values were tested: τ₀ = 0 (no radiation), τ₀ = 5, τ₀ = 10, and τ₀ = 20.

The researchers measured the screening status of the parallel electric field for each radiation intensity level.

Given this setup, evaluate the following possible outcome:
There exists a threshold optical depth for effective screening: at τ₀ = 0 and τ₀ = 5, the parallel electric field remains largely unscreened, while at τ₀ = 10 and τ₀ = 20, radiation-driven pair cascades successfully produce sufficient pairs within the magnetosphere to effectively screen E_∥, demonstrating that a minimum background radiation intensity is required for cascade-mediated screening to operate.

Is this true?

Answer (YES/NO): NO